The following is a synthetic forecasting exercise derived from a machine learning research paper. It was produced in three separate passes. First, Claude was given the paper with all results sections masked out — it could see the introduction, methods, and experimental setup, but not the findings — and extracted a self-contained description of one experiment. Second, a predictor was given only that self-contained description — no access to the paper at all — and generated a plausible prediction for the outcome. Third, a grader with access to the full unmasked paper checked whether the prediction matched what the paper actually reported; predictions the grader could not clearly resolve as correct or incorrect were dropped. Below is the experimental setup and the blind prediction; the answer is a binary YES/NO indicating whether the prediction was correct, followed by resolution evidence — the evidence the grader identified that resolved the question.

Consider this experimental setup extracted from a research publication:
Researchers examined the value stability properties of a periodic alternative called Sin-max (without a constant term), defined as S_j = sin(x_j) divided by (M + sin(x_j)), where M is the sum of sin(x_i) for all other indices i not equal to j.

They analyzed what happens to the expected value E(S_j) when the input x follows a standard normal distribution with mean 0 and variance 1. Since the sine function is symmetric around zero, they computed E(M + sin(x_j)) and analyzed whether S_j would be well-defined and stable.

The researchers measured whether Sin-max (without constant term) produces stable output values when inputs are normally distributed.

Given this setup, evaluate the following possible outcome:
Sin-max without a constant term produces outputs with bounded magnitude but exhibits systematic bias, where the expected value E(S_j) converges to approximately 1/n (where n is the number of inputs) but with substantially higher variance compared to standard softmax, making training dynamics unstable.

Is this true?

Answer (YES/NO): NO